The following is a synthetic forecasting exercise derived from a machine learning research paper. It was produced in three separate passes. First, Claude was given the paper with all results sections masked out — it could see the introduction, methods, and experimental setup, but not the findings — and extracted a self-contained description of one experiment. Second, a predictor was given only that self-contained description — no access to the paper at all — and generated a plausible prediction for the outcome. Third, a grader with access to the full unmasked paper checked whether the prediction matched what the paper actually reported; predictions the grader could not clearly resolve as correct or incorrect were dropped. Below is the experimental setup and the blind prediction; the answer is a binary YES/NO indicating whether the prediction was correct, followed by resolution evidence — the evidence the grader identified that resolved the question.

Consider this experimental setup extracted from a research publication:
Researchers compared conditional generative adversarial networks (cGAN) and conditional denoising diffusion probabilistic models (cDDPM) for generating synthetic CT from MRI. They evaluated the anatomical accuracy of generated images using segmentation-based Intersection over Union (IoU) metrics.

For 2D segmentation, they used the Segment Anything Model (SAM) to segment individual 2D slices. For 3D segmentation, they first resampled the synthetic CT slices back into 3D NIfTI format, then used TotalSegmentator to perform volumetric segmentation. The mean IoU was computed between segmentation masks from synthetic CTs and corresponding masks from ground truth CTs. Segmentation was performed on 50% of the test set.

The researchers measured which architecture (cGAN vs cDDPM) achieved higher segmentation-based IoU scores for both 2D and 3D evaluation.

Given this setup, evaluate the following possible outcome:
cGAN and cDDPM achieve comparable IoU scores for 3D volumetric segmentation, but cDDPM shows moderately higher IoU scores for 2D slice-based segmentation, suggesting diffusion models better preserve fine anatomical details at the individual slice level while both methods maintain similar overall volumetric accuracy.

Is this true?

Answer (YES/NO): NO